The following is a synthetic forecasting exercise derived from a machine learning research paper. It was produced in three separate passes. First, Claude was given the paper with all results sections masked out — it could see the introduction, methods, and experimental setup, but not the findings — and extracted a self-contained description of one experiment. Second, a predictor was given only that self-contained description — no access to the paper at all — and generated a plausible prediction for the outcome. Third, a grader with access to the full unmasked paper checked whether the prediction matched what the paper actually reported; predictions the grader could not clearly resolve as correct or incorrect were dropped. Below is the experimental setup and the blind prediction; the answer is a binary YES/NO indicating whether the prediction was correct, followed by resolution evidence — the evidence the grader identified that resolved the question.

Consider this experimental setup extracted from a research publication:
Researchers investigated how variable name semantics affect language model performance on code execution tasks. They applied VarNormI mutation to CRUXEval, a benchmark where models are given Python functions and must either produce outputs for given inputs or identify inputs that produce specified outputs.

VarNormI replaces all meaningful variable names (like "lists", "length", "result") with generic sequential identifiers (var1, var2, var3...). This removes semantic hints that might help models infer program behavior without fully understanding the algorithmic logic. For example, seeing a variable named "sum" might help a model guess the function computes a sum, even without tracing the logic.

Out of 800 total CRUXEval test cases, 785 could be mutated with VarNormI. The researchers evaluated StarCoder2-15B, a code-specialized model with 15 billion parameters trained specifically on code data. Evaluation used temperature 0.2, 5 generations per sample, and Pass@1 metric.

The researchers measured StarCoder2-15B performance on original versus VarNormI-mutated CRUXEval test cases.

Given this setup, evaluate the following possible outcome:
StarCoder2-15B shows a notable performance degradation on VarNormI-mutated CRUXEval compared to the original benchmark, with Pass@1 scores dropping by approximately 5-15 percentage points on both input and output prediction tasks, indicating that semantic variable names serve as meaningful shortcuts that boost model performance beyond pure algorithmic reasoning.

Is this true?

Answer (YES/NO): NO